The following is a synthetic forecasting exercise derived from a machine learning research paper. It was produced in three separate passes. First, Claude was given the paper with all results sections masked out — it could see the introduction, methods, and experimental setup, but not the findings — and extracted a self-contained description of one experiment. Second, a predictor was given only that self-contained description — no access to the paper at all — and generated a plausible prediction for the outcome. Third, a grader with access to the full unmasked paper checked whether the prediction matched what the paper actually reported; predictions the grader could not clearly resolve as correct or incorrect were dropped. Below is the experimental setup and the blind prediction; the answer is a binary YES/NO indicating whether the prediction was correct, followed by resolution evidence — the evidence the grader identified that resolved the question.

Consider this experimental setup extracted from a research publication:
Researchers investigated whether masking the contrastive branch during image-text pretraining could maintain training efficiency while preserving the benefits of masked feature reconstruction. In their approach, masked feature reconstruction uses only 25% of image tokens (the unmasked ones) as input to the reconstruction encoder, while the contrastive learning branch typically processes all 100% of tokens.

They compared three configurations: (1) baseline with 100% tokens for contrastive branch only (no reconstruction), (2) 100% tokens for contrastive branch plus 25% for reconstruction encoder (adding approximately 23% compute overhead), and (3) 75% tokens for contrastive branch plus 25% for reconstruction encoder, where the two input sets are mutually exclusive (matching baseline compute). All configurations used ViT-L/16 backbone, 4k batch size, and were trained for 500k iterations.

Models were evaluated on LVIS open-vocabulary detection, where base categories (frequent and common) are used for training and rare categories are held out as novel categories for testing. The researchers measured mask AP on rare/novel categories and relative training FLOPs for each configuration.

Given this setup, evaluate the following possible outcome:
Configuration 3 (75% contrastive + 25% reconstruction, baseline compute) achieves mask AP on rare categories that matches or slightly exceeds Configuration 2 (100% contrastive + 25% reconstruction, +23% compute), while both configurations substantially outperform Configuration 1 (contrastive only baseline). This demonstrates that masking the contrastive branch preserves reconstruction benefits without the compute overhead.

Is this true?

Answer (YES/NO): NO